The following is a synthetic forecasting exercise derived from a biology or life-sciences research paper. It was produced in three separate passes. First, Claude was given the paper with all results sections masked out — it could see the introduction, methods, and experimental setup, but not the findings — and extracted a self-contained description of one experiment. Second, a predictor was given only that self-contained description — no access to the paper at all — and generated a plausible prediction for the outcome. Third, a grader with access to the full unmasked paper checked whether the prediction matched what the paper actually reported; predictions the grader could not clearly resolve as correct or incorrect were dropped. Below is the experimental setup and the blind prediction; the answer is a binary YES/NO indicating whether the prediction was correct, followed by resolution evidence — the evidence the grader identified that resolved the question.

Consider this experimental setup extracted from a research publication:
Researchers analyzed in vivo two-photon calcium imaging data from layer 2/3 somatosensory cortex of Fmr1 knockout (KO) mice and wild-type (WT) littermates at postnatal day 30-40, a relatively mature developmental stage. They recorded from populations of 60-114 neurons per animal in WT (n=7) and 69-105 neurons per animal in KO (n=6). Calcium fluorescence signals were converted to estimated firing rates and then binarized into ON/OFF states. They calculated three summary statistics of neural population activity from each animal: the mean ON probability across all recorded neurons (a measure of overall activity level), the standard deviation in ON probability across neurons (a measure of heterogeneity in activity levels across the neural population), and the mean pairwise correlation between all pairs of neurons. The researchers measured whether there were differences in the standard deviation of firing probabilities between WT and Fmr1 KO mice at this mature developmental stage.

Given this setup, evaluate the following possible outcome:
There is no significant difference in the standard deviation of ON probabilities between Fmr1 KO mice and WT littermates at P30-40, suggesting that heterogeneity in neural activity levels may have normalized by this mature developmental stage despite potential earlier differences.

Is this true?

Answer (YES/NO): YES